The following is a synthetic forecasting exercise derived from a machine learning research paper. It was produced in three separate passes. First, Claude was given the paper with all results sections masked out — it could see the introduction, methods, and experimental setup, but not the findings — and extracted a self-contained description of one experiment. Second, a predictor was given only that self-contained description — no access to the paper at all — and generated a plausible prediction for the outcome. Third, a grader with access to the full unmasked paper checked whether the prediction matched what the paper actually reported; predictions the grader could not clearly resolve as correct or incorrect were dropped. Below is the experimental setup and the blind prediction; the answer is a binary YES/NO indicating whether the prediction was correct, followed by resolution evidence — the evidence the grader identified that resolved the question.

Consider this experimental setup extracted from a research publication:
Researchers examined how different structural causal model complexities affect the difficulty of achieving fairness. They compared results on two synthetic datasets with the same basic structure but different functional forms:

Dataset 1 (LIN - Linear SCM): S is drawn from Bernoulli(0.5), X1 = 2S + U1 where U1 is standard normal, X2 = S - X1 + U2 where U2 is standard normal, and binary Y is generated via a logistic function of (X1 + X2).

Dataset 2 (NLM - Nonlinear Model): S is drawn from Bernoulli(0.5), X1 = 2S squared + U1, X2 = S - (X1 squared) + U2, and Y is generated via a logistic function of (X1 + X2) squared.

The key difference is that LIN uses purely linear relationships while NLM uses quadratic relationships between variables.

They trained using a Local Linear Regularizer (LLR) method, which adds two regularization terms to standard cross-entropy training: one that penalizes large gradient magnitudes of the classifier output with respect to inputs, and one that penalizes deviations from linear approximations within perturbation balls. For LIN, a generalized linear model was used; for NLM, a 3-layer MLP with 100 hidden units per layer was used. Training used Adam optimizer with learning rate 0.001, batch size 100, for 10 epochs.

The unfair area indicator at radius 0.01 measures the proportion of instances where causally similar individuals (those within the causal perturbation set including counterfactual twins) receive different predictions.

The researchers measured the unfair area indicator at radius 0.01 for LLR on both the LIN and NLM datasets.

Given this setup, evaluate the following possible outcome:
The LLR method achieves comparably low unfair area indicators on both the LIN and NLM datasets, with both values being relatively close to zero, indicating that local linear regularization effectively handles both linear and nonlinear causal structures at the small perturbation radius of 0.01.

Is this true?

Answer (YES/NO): NO